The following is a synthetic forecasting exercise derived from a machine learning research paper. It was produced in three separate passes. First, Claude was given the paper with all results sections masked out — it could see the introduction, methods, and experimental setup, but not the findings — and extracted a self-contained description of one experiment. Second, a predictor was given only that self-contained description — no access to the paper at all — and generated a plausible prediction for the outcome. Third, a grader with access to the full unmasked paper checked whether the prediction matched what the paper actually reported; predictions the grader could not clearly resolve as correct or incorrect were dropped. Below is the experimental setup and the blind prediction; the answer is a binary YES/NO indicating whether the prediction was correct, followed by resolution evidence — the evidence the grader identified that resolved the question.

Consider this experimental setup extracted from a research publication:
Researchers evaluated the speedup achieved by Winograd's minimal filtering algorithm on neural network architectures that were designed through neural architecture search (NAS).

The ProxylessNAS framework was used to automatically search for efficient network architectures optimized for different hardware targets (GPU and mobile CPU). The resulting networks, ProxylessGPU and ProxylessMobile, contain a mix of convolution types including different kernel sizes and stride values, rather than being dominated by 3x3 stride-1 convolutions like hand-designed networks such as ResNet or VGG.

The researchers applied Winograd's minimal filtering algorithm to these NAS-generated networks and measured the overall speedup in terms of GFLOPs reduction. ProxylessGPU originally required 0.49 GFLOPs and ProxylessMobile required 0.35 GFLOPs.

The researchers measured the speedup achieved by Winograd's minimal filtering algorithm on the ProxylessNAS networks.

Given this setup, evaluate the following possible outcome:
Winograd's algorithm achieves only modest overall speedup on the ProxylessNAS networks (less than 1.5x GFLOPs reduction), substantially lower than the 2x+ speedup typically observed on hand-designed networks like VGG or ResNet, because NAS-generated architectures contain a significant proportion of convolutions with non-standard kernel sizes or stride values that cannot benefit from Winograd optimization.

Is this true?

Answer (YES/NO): NO